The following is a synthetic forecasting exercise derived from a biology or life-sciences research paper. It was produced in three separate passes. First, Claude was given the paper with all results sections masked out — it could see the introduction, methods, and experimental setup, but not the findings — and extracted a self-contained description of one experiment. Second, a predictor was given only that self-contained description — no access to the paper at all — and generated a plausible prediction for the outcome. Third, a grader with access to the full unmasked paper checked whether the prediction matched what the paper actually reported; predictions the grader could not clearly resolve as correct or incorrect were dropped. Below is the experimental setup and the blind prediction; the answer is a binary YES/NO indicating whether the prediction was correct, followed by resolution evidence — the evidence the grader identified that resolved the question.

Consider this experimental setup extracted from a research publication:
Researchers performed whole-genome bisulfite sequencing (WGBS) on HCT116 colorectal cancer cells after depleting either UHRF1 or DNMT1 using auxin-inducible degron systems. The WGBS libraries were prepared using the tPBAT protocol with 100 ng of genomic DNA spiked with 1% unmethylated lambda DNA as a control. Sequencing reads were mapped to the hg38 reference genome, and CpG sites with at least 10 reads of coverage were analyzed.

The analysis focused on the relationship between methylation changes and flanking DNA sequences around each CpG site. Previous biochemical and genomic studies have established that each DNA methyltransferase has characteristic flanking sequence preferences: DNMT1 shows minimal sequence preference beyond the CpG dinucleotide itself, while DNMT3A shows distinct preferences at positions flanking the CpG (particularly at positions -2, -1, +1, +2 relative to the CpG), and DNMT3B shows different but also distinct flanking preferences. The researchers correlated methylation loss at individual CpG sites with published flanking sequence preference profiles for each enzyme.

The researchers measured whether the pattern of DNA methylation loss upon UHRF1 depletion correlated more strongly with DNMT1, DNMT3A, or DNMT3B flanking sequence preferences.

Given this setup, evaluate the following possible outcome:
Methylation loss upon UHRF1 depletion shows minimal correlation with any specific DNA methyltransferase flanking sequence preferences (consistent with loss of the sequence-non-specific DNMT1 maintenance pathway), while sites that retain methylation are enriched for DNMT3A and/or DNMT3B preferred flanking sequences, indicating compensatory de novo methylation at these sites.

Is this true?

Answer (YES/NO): NO